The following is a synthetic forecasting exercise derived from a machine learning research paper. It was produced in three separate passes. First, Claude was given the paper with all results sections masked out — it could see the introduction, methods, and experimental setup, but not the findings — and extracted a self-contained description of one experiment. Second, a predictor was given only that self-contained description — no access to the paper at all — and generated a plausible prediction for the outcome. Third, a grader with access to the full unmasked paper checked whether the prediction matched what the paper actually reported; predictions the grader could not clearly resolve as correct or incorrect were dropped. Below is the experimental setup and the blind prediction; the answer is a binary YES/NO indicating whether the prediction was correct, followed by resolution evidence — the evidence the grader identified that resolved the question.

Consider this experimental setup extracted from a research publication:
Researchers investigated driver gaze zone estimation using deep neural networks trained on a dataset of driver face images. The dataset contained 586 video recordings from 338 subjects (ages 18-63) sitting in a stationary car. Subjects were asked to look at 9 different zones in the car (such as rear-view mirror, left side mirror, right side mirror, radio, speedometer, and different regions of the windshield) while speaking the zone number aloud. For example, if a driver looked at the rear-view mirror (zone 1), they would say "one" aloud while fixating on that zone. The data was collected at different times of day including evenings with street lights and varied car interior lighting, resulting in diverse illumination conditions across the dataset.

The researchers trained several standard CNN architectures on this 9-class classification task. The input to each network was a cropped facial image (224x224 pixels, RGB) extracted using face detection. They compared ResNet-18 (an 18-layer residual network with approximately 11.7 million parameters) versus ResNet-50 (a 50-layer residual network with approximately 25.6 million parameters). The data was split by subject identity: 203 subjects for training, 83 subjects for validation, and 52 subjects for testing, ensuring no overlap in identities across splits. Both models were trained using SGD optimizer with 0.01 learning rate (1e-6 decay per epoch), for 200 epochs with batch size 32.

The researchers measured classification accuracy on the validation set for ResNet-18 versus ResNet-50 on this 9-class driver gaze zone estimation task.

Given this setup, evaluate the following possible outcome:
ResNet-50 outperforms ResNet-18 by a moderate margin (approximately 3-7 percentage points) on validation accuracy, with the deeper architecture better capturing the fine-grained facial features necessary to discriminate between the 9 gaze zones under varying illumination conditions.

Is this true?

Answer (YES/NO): NO